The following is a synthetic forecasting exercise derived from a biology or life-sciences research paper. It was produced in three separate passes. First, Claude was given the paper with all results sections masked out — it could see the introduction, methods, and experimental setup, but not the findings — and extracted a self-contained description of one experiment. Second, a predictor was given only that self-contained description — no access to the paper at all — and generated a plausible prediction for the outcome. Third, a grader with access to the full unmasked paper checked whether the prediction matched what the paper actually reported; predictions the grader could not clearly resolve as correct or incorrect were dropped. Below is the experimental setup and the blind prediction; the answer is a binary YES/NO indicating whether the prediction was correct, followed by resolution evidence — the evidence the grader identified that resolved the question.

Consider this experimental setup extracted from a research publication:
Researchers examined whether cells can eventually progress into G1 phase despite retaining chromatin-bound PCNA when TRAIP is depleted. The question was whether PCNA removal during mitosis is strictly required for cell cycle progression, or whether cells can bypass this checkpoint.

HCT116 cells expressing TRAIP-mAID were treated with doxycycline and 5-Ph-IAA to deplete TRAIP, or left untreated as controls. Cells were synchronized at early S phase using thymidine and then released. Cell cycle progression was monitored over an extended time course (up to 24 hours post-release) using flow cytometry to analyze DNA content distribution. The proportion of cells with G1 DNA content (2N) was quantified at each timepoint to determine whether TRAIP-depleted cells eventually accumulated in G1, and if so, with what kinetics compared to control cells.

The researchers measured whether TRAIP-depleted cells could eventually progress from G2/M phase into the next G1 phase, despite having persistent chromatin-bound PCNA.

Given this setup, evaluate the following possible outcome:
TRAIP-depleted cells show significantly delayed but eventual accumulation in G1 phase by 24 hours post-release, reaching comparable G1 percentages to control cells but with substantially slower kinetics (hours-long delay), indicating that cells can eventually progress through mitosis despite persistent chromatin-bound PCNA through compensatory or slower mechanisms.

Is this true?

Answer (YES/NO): NO